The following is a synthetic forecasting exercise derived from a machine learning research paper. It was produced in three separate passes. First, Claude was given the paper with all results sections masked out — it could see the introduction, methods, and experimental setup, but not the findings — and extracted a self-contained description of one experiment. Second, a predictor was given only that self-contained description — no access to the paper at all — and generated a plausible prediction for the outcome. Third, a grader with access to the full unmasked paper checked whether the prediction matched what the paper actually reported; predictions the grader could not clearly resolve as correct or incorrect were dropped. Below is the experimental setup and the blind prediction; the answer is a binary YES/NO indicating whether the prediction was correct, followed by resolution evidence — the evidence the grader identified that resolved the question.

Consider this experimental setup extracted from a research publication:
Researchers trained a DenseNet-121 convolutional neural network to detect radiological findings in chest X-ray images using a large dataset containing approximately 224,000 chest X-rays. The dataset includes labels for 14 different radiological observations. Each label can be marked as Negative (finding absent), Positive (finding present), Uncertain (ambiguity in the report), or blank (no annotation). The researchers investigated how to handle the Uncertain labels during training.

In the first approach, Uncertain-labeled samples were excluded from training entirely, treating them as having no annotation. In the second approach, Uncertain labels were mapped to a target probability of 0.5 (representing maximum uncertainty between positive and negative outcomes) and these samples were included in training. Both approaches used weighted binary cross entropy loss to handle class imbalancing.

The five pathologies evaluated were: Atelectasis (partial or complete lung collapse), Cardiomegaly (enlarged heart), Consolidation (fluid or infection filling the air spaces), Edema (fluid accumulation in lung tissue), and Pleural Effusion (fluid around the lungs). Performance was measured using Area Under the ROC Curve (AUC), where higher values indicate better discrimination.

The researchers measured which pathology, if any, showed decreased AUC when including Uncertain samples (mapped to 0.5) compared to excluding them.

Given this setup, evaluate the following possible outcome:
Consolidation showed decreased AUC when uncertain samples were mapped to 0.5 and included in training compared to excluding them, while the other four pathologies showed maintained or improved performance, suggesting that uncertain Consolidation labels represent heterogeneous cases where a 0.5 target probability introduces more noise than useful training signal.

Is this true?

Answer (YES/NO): NO